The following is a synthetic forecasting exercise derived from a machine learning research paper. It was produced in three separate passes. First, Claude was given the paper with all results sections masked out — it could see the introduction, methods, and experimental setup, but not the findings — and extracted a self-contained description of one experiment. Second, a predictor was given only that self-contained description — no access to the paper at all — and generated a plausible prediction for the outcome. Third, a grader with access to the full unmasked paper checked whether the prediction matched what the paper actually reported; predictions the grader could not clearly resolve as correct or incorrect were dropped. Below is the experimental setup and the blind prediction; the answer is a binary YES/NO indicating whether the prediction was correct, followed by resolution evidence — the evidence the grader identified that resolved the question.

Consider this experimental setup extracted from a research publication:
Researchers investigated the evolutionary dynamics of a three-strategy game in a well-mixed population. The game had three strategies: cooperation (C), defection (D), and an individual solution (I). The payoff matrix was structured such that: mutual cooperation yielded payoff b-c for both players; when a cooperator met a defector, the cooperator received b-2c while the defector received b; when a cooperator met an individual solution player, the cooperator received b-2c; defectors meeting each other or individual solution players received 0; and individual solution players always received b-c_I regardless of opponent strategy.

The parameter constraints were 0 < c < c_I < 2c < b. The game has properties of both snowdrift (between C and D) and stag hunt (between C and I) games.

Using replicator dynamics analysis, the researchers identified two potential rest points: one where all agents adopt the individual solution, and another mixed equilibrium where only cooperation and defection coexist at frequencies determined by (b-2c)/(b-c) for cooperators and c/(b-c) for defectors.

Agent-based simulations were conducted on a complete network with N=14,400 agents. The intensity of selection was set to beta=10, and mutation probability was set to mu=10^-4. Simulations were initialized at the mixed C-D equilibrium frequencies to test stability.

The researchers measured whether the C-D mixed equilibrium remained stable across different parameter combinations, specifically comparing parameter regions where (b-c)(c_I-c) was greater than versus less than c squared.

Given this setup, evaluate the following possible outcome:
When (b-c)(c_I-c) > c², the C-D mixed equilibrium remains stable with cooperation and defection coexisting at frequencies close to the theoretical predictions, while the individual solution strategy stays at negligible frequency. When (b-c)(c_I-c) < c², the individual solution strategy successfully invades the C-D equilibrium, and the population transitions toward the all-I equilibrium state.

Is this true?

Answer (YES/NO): YES